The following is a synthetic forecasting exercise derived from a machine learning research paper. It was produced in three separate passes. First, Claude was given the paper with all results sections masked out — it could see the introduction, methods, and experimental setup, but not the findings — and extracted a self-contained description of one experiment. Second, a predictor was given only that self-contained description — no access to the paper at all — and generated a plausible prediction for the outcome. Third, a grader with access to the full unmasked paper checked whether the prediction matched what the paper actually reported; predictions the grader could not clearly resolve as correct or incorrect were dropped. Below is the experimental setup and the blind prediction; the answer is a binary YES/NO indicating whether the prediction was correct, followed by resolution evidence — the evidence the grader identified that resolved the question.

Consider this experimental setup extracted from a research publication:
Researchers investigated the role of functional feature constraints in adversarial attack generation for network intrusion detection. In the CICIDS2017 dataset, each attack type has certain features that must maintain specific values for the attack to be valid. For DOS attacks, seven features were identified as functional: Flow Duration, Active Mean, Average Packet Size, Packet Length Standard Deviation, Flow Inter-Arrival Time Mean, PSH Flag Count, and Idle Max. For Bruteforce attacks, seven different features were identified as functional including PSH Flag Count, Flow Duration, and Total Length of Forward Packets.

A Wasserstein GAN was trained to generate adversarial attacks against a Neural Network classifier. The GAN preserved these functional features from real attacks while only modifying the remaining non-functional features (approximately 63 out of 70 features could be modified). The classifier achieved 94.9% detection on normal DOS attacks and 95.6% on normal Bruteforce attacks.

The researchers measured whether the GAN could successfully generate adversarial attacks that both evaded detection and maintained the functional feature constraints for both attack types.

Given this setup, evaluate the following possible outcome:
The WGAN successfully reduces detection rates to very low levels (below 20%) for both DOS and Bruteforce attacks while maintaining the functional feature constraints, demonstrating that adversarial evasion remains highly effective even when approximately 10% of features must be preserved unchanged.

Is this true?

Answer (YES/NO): YES